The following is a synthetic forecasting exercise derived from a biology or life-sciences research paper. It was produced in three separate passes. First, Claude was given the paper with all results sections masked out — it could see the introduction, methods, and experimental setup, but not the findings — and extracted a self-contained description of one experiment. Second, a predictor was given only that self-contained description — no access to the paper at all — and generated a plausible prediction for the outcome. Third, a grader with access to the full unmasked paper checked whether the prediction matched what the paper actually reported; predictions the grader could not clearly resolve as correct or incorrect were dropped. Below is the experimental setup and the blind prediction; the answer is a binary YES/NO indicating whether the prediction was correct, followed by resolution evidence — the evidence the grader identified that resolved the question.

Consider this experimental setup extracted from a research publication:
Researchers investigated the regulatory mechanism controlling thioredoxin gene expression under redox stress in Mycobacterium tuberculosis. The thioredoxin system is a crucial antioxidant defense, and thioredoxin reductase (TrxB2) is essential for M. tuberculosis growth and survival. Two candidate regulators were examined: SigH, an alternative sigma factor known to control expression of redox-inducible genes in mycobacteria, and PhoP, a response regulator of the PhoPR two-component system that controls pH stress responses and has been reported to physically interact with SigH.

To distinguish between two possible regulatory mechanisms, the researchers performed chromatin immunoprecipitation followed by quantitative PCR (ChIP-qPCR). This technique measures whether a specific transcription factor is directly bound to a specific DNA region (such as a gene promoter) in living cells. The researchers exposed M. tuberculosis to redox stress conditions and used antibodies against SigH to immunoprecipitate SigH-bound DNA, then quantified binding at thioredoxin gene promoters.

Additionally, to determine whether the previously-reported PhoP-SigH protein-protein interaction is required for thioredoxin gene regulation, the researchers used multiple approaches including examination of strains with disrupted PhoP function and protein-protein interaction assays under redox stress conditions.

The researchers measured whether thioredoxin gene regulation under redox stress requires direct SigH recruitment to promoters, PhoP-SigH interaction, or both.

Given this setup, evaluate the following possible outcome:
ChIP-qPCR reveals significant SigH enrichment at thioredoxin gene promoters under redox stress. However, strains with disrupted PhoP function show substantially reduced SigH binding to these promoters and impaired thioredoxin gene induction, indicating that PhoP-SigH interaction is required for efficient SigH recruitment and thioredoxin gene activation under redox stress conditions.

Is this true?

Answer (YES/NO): NO